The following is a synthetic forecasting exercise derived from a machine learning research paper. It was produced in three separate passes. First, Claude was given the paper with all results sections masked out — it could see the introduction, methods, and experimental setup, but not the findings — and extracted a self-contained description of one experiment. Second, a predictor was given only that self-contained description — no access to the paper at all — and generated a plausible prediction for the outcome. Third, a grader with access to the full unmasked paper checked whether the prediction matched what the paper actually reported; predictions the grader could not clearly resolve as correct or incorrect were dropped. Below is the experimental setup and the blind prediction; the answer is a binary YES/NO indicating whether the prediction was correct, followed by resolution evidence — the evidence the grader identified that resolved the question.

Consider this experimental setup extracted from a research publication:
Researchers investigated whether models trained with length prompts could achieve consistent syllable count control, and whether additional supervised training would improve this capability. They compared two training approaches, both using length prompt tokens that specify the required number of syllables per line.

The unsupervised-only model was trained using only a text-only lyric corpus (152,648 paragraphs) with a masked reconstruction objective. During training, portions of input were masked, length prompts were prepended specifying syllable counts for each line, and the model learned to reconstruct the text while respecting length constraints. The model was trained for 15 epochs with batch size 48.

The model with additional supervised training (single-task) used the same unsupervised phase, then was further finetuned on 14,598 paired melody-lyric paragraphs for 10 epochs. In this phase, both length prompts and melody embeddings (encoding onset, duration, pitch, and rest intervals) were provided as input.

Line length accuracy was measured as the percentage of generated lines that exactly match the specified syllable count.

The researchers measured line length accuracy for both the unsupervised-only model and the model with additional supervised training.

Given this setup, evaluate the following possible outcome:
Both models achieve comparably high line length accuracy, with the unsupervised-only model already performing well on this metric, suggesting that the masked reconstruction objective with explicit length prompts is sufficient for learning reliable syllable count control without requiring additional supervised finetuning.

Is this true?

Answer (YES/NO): YES